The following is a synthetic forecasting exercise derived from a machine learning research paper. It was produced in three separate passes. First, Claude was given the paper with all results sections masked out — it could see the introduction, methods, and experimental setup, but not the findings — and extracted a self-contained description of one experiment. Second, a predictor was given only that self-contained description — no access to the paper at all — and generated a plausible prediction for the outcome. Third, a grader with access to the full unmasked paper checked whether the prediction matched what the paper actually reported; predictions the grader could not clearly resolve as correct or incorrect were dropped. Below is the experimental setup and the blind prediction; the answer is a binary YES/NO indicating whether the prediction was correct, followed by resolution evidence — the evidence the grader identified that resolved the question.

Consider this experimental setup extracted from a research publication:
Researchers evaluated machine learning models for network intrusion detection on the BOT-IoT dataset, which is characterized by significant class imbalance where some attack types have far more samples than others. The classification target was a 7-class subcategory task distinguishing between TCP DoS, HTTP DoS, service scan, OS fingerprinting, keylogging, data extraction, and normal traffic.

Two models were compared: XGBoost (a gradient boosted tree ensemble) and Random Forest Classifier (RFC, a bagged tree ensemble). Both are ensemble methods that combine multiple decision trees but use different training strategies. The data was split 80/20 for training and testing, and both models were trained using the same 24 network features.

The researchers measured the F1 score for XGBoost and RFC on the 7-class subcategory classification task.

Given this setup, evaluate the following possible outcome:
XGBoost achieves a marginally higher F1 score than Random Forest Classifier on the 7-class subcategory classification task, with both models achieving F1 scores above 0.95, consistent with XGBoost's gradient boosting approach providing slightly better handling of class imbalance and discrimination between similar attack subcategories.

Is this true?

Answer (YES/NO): NO